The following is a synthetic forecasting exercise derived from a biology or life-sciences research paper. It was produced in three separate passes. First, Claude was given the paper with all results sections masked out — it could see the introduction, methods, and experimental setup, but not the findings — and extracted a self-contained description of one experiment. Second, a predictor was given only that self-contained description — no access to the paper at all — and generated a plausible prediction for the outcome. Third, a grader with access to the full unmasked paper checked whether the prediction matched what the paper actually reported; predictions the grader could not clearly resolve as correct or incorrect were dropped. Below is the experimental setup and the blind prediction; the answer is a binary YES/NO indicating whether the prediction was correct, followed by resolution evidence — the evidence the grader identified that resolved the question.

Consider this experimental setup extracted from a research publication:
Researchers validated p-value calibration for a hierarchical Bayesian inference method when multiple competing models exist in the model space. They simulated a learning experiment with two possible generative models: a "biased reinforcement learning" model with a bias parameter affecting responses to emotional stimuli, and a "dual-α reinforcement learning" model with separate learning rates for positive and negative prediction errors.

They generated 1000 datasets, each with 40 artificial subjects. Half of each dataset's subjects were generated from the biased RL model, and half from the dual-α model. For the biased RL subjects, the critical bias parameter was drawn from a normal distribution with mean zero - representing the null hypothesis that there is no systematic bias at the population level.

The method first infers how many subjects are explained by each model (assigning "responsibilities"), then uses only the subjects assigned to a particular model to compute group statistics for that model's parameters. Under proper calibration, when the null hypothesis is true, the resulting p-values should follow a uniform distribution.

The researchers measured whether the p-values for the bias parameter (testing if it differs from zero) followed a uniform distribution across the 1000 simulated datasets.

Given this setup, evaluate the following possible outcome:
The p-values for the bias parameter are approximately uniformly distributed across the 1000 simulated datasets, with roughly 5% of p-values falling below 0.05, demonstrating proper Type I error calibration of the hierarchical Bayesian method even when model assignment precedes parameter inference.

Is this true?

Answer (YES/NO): YES